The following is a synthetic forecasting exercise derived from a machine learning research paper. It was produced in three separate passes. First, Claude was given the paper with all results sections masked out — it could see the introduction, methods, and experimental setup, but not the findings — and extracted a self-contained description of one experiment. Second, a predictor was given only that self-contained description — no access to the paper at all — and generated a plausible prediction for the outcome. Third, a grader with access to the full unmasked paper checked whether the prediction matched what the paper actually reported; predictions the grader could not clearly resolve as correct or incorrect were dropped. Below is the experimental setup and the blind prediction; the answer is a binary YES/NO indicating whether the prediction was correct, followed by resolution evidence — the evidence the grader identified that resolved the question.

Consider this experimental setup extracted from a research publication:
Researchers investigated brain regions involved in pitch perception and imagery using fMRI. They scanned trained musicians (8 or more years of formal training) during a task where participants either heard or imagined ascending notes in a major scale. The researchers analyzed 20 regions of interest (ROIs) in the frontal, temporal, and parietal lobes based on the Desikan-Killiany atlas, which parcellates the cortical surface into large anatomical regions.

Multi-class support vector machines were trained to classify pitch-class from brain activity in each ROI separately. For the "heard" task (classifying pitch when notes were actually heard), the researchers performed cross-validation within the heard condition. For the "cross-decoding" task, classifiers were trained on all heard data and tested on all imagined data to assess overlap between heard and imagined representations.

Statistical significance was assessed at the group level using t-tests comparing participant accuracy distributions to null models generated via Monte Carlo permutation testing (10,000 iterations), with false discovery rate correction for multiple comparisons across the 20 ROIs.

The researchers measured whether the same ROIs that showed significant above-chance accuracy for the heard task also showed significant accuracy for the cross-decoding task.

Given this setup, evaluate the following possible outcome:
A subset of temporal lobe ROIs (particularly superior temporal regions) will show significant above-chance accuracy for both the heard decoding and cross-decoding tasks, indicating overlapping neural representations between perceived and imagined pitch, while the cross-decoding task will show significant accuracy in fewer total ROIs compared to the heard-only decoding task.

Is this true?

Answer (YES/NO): NO